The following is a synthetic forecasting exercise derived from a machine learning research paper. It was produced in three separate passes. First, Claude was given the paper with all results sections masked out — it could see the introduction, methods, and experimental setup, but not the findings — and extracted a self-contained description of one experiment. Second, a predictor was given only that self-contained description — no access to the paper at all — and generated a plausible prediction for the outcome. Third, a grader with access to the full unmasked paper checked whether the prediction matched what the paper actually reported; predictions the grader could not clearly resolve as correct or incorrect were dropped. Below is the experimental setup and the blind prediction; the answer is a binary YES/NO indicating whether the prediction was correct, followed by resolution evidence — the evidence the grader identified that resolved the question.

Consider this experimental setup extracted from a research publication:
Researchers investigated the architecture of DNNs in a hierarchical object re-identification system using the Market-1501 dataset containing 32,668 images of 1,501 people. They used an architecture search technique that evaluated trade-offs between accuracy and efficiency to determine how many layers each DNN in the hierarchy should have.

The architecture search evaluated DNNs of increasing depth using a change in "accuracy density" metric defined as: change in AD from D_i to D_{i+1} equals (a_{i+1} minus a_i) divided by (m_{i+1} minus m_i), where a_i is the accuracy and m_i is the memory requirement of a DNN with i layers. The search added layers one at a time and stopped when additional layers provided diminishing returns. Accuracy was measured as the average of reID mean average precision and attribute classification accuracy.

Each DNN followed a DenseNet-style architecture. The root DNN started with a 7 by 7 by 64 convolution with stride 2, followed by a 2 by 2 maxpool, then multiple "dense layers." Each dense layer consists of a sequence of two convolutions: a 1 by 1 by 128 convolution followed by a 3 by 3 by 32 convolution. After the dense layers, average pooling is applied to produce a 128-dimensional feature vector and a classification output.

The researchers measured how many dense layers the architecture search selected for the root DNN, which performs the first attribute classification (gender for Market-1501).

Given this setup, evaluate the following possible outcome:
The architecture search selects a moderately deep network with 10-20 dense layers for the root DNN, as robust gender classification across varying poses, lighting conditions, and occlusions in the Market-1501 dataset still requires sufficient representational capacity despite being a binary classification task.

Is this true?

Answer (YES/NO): NO